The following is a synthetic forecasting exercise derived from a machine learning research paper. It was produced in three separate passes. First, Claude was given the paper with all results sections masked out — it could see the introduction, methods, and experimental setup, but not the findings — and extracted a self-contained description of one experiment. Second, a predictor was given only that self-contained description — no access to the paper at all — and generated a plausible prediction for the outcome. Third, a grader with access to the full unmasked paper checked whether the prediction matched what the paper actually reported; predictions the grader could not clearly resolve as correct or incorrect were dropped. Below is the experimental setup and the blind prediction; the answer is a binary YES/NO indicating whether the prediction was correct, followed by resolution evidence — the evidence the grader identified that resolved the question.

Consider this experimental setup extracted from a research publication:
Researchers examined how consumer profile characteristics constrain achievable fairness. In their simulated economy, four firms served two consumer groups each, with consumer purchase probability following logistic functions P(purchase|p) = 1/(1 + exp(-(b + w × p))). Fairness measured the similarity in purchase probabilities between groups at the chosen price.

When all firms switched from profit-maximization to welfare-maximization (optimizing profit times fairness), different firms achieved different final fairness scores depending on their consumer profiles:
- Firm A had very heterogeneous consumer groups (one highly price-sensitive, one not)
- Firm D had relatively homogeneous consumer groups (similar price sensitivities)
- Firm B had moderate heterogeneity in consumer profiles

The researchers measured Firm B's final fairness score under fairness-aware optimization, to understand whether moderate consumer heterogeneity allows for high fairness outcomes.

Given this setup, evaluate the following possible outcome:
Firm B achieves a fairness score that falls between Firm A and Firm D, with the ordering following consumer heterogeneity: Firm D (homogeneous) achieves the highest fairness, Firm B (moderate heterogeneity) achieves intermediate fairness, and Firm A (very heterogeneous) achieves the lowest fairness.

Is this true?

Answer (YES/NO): NO